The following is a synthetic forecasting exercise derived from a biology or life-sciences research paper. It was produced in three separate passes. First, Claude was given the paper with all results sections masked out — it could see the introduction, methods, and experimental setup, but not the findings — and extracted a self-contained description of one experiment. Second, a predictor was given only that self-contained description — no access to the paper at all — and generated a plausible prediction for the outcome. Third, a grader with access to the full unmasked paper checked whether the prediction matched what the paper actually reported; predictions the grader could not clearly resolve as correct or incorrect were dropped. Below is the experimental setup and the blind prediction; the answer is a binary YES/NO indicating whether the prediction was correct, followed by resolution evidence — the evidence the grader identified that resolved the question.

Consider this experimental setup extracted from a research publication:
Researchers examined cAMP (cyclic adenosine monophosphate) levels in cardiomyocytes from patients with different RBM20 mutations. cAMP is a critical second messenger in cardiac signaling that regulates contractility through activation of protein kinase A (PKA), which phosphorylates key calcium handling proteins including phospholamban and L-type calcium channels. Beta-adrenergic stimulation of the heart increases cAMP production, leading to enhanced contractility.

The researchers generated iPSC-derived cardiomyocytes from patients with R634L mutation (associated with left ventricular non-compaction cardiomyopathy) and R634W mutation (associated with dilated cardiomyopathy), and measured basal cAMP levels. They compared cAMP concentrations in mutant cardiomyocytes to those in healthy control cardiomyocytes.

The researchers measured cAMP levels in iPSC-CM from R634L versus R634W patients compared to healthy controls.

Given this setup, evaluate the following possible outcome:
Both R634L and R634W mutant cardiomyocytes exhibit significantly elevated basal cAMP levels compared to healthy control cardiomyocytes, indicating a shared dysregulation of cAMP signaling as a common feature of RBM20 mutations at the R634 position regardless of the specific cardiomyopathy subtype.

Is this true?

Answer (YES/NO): NO